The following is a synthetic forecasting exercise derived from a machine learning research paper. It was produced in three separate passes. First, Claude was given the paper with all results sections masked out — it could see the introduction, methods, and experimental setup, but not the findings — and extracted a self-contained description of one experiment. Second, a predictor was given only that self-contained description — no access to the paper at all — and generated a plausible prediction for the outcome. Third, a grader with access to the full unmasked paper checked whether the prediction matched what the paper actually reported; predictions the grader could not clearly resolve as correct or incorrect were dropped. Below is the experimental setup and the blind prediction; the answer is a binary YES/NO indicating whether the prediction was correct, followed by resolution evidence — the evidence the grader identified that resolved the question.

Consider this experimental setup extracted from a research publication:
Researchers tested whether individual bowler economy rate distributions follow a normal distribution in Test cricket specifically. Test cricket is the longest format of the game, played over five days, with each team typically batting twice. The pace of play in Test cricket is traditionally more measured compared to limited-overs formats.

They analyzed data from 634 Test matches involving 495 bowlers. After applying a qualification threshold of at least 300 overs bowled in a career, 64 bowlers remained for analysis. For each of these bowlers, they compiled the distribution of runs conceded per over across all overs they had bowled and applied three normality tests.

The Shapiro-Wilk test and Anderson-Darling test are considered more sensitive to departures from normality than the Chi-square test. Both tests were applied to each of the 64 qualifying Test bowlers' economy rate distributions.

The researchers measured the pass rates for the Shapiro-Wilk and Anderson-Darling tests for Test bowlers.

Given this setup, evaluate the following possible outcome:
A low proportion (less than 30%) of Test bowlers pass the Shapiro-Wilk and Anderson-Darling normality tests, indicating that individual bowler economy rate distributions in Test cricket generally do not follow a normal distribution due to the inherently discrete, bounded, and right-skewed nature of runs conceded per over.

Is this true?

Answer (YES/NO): YES